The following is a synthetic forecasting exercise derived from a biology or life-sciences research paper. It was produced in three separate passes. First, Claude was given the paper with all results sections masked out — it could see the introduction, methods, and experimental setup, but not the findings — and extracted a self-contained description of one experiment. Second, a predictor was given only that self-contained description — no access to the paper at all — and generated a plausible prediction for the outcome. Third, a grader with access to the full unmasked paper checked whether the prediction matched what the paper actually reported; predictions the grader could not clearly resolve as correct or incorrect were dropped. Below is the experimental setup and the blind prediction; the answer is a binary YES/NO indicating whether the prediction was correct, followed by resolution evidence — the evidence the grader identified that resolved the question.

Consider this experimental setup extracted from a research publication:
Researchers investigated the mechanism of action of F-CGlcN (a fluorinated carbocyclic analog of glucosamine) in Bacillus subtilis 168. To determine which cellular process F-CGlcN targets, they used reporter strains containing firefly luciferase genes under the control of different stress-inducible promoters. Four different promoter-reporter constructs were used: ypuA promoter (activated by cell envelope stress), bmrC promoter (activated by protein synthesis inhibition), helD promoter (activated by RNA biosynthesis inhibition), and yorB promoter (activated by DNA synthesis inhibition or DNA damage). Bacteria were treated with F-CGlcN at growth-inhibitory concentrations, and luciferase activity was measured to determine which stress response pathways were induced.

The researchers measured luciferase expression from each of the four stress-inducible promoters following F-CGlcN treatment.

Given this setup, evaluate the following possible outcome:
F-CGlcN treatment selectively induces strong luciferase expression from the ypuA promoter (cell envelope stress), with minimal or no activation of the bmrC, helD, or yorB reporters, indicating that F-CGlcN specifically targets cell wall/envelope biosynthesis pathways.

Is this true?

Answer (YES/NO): YES